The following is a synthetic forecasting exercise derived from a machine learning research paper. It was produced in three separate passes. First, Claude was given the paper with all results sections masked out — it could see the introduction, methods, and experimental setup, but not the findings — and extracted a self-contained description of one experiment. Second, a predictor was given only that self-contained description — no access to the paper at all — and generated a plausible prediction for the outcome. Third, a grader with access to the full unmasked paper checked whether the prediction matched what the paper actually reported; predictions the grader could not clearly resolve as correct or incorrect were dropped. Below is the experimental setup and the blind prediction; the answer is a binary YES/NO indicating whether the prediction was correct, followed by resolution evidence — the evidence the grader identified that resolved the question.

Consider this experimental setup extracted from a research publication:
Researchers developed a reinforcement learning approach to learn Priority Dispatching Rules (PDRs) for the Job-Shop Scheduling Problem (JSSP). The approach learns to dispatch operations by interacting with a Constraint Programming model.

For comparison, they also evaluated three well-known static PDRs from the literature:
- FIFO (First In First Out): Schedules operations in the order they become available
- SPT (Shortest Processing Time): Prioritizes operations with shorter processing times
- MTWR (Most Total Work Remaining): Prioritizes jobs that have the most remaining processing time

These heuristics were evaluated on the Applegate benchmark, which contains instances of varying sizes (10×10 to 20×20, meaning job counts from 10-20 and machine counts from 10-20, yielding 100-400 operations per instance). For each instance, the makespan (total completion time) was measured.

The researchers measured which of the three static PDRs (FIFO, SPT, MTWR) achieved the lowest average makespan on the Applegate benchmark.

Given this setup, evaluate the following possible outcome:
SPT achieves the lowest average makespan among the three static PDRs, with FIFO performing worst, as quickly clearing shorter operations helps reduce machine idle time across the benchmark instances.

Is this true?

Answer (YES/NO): NO